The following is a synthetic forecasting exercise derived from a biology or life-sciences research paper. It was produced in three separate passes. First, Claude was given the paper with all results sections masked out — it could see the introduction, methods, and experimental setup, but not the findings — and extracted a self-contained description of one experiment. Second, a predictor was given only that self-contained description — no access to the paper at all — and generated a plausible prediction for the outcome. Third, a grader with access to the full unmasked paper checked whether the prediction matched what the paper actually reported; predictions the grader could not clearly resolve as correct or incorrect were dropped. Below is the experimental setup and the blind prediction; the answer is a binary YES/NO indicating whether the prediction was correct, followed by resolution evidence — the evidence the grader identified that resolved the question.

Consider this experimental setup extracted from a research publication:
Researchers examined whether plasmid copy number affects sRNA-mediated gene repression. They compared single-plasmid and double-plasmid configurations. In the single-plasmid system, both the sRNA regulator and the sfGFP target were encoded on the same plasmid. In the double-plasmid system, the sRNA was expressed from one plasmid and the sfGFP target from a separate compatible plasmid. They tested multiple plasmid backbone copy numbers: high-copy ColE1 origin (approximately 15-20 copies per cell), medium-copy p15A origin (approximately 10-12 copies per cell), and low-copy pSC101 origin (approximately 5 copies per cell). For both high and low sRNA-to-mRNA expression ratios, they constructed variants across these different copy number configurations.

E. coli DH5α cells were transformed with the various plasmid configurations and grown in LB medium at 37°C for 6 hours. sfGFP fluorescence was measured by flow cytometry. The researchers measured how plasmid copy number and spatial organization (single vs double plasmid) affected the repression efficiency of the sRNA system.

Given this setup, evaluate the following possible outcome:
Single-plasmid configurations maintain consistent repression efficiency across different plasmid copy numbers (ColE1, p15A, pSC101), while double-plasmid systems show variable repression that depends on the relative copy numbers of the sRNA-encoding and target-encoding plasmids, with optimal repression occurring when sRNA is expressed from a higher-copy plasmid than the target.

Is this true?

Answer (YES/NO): NO